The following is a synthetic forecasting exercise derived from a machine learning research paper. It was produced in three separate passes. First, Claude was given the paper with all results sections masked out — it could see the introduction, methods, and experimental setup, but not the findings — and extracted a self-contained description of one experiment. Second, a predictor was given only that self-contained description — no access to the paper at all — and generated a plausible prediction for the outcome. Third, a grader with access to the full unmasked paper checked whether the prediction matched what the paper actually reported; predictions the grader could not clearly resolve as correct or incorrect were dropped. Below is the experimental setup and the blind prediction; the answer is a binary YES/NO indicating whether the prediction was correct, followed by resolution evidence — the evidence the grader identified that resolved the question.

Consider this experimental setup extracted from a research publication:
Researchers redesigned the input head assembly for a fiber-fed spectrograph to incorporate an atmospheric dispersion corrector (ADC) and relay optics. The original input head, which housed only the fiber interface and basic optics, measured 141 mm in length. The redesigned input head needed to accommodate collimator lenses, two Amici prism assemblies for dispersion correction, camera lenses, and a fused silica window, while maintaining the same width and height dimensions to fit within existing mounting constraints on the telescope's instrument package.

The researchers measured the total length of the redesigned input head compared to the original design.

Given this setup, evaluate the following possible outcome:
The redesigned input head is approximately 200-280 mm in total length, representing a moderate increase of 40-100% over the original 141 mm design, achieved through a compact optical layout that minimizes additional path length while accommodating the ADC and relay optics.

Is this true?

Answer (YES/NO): YES